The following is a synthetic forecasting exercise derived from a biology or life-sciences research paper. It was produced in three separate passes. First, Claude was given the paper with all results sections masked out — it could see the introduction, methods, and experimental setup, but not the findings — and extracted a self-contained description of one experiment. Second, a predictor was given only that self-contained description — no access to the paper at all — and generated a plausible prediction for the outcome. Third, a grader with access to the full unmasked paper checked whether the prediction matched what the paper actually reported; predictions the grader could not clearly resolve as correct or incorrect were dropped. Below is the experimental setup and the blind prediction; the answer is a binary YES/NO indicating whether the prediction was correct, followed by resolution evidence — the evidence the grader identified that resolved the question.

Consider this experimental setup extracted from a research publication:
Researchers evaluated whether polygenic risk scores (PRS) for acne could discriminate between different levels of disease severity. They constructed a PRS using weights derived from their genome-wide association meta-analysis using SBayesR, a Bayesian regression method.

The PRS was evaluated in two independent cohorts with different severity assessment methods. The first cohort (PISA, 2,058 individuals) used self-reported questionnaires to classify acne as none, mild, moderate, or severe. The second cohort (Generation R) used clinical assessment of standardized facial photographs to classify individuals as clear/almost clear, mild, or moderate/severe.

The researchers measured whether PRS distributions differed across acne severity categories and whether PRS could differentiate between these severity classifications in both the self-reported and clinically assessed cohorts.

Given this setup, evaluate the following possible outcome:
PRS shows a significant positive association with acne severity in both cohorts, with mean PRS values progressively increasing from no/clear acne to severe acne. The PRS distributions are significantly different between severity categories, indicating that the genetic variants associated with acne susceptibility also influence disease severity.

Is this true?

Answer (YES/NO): YES